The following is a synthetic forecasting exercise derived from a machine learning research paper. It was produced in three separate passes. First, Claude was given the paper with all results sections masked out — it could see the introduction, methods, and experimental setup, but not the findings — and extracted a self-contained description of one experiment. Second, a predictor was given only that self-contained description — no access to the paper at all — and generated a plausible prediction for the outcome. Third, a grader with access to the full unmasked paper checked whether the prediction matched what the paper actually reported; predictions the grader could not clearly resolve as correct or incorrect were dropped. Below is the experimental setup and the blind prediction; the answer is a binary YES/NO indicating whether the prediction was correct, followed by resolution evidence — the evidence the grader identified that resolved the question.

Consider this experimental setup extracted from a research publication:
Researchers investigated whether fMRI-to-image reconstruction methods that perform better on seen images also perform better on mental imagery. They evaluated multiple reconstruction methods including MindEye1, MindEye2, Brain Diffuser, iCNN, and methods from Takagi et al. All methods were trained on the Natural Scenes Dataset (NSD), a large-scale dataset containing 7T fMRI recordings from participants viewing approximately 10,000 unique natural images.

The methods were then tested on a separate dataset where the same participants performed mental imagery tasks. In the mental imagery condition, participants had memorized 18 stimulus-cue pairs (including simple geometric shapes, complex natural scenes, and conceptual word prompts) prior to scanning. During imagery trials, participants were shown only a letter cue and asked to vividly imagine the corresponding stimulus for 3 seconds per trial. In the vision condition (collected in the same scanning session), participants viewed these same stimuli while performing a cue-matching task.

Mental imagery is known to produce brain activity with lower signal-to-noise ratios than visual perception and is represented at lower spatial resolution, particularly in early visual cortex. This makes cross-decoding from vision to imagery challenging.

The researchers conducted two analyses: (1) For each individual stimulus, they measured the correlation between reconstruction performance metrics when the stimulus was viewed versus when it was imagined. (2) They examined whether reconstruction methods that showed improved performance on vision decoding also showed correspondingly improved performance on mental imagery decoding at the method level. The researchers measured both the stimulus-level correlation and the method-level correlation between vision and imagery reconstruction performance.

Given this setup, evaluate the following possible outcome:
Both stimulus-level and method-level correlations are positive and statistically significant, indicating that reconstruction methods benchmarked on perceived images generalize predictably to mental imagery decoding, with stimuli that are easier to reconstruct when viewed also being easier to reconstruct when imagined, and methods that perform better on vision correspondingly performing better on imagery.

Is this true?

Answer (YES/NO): NO